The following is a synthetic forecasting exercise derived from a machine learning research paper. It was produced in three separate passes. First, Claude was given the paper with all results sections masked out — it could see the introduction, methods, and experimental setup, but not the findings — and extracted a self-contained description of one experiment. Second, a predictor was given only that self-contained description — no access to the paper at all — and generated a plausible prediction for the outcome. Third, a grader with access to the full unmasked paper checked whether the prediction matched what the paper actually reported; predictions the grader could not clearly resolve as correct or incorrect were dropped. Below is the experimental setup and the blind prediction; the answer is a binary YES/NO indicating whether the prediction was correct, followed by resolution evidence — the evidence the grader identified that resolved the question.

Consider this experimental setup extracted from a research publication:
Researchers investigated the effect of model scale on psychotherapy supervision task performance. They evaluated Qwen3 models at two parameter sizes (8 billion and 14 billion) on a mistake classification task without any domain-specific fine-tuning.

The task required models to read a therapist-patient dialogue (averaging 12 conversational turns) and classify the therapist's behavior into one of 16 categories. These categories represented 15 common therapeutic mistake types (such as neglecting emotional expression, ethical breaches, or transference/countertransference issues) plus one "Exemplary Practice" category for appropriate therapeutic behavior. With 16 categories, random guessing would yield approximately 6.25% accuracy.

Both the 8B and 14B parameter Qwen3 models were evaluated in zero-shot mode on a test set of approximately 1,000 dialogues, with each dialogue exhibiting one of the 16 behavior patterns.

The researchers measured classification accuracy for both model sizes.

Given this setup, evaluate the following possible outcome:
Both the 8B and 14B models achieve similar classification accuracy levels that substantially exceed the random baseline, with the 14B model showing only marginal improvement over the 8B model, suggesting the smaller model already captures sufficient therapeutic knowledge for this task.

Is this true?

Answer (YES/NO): NO